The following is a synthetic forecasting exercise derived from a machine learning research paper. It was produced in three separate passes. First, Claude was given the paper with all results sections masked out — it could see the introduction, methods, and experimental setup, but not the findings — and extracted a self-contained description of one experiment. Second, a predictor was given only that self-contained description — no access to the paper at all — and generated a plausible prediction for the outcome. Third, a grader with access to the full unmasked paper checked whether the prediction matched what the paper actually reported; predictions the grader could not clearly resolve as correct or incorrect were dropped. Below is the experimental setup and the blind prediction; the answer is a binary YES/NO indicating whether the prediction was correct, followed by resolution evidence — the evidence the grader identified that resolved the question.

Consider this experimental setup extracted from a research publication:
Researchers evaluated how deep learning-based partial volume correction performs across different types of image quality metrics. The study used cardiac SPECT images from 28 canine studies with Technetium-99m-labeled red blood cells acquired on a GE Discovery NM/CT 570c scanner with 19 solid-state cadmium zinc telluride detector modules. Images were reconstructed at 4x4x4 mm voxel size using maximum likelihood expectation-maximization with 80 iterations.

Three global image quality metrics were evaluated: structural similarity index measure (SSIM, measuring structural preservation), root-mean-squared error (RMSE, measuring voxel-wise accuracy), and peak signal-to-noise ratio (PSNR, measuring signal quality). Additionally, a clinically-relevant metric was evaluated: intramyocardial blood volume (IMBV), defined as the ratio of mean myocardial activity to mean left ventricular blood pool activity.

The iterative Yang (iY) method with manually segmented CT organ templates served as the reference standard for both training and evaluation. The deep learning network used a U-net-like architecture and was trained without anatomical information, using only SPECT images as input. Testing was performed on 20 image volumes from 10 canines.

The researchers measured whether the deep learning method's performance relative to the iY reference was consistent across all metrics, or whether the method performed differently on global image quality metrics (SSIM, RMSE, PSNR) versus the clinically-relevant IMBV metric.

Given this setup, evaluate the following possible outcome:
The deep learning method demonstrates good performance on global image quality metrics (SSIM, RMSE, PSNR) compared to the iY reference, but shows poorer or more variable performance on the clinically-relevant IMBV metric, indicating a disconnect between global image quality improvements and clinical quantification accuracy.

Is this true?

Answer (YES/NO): NO